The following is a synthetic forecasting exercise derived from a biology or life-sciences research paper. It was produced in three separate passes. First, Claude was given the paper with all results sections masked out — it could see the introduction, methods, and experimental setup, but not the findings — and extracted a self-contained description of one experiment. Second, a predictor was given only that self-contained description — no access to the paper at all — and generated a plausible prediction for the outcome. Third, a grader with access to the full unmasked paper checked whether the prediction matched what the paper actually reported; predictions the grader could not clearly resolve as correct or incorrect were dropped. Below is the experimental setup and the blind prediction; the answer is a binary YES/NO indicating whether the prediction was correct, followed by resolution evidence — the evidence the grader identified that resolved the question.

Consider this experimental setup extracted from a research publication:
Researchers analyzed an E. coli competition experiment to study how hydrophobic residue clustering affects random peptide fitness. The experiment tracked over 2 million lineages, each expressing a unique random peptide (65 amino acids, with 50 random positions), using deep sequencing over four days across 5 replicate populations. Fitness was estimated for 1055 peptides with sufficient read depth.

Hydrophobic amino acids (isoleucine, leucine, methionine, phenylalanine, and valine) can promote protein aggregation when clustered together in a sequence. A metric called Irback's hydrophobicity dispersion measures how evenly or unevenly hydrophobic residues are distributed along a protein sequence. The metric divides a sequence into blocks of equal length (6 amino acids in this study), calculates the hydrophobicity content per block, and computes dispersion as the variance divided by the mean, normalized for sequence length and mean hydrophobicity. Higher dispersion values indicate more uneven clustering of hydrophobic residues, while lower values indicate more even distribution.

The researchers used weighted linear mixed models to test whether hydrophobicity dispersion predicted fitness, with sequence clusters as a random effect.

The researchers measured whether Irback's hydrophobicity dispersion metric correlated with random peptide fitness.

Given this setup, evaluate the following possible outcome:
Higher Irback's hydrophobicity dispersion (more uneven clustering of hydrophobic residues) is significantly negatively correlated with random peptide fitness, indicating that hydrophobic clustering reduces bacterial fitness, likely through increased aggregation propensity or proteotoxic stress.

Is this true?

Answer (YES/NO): YES